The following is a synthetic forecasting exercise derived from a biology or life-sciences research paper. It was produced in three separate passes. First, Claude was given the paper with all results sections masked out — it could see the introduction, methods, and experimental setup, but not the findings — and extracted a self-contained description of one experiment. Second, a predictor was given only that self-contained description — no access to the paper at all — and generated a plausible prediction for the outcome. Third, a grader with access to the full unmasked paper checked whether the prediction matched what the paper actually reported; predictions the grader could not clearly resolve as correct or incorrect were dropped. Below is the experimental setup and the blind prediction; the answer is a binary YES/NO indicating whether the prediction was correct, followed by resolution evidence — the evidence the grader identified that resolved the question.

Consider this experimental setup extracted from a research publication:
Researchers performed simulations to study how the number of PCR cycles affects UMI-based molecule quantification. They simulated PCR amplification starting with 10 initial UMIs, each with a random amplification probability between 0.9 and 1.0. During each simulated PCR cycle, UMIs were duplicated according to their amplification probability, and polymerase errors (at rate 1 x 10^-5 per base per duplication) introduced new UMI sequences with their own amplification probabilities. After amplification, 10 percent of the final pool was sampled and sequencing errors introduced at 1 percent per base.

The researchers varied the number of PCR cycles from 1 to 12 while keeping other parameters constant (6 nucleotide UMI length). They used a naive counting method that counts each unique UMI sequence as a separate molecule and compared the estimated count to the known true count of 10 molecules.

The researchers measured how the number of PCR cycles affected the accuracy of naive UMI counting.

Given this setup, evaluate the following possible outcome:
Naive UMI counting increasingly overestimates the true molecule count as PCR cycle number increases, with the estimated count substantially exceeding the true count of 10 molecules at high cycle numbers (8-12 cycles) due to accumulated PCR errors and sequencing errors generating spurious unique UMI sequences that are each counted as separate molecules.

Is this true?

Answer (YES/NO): YES